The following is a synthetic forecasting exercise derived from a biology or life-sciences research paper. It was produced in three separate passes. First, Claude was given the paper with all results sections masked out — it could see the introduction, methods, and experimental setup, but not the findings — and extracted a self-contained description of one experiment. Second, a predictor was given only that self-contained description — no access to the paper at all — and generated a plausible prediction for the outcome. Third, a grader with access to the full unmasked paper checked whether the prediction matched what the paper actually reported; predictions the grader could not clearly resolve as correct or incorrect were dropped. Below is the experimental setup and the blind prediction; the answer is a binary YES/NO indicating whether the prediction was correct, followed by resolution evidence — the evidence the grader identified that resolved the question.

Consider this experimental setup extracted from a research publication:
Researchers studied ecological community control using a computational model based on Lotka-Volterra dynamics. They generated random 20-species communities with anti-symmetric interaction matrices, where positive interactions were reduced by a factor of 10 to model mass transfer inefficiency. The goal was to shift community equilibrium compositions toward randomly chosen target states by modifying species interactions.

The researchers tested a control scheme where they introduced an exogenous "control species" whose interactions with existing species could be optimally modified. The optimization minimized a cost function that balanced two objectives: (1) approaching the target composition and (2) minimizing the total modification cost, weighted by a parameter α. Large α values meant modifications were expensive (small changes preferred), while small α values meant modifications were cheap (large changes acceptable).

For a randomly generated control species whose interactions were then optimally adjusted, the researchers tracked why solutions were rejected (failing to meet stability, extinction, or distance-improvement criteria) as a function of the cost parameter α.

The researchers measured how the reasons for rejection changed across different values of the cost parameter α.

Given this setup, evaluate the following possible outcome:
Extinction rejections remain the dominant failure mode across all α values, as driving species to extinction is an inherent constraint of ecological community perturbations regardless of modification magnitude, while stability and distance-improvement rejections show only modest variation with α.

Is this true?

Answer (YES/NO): NO